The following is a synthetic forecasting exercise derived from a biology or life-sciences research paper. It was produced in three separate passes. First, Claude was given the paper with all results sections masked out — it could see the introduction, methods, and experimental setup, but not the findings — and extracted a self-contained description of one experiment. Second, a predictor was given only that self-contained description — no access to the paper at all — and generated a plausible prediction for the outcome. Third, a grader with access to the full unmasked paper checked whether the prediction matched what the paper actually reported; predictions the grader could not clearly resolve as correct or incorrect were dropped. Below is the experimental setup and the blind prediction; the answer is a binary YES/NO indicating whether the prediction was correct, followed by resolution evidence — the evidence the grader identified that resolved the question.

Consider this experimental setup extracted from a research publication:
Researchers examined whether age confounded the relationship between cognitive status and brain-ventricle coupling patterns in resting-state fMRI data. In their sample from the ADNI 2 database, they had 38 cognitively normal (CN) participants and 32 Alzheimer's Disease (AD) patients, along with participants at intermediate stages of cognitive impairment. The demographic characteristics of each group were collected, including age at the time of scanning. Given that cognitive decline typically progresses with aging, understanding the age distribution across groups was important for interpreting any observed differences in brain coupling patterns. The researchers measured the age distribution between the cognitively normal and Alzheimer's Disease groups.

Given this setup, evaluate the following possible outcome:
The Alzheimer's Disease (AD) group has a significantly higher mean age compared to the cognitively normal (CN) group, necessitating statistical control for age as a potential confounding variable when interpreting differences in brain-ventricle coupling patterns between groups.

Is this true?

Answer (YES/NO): NO